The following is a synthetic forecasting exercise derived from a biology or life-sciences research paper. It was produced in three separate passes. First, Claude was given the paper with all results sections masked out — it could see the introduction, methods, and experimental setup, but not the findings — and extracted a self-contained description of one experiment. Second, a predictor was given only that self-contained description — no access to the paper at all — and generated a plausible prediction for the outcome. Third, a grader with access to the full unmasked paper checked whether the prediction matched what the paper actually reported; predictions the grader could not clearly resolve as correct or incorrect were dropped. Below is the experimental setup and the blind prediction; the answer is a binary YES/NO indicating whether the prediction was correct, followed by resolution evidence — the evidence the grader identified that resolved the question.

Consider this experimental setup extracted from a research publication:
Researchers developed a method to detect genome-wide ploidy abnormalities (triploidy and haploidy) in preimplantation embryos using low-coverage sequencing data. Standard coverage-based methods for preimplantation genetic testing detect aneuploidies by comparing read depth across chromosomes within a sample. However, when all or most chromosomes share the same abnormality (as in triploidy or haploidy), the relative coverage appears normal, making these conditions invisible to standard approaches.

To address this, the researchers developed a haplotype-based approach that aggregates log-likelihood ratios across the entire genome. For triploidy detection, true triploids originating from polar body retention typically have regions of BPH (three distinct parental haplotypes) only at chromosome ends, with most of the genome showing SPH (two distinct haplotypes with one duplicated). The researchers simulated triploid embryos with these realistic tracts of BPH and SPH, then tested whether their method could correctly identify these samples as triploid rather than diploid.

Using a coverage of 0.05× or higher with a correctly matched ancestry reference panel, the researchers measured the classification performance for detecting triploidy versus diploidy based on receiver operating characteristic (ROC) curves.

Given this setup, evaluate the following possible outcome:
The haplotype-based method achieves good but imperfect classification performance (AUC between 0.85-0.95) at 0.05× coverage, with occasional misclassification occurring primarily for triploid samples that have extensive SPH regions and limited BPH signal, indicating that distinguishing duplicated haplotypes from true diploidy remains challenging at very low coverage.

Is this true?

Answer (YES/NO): NO